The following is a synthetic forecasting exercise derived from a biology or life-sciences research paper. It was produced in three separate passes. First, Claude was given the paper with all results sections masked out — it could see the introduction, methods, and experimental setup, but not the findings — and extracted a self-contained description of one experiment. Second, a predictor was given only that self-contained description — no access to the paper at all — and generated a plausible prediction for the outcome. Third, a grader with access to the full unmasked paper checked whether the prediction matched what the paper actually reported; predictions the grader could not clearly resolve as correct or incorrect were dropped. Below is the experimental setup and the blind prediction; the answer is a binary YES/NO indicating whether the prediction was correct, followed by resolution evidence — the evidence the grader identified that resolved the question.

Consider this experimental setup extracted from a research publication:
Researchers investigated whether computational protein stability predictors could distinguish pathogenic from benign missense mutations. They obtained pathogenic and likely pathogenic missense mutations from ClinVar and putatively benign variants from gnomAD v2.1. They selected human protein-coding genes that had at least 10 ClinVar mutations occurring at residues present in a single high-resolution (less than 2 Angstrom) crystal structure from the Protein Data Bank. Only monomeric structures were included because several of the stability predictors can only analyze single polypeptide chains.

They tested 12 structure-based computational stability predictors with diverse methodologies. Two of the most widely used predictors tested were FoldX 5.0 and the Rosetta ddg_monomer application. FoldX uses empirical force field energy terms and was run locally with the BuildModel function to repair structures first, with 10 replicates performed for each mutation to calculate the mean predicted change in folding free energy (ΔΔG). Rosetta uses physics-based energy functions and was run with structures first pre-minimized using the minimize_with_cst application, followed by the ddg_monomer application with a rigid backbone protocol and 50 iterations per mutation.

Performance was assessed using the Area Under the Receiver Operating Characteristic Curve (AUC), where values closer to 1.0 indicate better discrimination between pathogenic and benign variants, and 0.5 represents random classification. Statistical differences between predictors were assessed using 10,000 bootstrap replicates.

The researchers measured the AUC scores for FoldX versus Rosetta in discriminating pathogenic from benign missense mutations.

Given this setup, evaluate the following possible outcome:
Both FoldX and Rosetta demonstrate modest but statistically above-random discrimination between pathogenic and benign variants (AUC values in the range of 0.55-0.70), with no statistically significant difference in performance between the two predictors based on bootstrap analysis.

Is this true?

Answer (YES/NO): NO